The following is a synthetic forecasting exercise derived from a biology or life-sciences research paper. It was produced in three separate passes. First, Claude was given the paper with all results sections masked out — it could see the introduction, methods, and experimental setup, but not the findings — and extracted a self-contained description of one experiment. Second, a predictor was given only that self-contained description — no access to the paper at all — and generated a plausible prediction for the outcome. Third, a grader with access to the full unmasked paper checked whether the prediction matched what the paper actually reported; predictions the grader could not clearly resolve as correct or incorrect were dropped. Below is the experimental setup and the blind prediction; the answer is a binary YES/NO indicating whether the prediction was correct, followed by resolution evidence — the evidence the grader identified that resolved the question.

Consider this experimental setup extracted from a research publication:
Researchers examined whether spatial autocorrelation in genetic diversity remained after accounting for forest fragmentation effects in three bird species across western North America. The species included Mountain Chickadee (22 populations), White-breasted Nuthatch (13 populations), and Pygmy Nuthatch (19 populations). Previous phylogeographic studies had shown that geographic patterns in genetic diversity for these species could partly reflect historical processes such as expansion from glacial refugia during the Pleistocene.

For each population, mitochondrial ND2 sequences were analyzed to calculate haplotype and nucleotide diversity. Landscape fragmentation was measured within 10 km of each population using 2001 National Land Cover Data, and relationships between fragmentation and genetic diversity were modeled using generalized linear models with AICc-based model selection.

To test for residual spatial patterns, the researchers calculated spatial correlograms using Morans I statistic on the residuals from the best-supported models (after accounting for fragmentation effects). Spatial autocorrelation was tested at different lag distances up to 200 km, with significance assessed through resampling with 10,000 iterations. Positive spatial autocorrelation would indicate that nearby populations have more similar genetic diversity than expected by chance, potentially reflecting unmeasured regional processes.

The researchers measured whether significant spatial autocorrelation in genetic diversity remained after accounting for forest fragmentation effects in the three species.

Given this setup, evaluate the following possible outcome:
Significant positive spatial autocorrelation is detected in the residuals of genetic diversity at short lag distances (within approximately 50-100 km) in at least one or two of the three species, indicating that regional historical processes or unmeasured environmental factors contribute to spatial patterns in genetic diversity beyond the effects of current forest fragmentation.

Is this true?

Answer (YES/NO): NO